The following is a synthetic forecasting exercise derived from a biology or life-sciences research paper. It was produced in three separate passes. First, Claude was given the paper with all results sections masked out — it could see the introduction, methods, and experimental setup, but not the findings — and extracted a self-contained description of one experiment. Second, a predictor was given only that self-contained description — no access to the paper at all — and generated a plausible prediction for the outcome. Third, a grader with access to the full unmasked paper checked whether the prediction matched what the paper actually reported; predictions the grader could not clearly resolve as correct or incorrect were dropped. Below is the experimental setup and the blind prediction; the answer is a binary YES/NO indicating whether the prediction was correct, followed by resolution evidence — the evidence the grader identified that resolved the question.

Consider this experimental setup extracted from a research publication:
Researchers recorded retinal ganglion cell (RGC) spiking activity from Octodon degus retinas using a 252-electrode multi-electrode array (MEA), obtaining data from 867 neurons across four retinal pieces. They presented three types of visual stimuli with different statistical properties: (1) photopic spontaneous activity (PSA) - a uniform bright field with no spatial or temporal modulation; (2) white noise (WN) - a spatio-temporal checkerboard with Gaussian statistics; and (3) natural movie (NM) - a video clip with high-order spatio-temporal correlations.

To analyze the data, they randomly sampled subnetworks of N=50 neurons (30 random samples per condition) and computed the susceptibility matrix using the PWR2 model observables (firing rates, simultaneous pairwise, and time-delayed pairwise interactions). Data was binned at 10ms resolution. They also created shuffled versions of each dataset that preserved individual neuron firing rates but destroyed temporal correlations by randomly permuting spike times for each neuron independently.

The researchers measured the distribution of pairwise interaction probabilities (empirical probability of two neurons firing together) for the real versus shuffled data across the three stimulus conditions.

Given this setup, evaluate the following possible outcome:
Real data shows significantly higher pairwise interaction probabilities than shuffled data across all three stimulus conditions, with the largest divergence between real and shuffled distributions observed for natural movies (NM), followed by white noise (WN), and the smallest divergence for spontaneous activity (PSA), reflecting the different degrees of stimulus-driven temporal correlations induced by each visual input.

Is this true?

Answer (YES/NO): NO